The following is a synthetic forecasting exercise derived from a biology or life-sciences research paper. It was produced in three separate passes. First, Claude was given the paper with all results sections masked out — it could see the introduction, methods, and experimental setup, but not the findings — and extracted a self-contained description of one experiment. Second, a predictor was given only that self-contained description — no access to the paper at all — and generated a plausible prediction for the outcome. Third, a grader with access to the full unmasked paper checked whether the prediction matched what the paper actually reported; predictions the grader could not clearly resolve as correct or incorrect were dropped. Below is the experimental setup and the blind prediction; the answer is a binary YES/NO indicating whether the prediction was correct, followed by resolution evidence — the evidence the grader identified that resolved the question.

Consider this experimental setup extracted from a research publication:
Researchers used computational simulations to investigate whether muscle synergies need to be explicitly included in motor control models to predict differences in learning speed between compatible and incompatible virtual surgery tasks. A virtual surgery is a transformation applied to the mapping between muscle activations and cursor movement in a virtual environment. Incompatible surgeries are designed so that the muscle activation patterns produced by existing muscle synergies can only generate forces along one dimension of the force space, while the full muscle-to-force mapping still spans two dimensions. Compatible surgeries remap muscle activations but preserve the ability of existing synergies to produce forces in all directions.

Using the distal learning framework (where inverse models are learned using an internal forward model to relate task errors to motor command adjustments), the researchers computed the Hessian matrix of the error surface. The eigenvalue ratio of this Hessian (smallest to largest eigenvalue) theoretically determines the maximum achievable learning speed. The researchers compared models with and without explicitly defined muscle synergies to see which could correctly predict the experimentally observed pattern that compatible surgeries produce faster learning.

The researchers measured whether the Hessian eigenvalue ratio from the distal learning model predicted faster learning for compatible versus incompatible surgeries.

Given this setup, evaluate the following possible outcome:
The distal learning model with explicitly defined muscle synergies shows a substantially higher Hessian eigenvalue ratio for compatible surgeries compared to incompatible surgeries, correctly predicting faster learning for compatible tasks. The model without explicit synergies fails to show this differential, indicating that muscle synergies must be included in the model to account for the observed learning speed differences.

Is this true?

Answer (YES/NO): YES